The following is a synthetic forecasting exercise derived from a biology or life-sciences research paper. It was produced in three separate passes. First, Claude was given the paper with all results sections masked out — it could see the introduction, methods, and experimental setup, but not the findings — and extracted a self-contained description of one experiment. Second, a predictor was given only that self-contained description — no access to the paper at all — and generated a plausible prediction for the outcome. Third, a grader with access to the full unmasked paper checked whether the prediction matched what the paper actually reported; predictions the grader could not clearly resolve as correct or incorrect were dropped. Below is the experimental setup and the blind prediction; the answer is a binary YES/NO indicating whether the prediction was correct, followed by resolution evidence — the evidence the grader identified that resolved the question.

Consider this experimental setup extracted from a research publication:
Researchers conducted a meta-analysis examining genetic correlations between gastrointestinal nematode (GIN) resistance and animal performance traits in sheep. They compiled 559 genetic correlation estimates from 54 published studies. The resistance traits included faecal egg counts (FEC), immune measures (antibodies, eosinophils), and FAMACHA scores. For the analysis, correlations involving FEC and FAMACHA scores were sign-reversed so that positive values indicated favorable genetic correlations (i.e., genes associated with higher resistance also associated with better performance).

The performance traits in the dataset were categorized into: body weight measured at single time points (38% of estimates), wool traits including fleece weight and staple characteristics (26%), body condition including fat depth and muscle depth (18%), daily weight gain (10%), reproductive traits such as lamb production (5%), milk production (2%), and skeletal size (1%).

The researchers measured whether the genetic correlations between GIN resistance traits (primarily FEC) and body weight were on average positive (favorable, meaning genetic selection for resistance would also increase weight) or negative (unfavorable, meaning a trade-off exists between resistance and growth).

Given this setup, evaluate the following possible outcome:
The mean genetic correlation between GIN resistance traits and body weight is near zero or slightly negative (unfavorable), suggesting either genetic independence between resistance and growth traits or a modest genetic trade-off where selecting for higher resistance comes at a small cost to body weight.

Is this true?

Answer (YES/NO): NO